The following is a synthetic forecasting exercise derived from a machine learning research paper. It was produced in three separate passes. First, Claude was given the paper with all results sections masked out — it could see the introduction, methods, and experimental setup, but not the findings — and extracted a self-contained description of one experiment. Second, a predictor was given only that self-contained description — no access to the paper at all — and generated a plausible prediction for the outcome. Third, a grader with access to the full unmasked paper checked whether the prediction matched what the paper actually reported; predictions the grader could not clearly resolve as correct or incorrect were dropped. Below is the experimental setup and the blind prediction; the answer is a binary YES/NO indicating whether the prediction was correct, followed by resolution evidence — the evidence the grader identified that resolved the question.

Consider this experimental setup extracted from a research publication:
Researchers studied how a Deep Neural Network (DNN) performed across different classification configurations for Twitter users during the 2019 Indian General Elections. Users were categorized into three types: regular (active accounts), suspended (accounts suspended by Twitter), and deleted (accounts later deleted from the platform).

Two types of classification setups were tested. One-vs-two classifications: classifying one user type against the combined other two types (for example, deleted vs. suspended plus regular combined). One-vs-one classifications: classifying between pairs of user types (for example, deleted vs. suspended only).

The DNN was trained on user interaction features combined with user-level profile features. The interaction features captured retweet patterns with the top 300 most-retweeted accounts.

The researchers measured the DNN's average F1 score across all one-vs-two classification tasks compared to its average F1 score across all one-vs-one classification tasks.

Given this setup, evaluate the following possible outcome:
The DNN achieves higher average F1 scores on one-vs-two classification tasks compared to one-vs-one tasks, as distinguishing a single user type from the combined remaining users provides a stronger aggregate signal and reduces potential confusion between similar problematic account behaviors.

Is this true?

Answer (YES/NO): YES